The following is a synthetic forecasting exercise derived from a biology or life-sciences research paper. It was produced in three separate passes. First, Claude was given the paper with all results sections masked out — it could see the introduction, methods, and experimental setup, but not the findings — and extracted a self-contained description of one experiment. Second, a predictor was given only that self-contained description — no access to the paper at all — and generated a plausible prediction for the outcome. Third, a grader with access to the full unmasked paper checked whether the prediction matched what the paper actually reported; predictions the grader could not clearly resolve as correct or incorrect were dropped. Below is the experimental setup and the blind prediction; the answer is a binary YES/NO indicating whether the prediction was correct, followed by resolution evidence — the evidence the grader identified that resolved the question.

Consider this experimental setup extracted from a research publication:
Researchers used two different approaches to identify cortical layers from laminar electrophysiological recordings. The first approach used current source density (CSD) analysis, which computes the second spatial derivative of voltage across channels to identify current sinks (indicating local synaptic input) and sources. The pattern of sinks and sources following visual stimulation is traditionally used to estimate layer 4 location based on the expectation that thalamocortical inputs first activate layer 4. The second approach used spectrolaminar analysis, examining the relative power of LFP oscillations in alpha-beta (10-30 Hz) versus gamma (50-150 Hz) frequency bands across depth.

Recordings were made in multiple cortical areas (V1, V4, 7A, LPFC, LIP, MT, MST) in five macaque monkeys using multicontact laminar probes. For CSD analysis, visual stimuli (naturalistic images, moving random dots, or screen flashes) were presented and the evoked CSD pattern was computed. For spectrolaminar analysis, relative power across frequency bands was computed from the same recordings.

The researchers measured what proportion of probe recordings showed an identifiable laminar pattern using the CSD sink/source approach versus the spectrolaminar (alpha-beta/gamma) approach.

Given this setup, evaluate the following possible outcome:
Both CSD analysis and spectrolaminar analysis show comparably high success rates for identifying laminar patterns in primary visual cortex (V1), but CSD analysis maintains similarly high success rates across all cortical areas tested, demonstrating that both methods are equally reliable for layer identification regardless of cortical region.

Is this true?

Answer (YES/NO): NO